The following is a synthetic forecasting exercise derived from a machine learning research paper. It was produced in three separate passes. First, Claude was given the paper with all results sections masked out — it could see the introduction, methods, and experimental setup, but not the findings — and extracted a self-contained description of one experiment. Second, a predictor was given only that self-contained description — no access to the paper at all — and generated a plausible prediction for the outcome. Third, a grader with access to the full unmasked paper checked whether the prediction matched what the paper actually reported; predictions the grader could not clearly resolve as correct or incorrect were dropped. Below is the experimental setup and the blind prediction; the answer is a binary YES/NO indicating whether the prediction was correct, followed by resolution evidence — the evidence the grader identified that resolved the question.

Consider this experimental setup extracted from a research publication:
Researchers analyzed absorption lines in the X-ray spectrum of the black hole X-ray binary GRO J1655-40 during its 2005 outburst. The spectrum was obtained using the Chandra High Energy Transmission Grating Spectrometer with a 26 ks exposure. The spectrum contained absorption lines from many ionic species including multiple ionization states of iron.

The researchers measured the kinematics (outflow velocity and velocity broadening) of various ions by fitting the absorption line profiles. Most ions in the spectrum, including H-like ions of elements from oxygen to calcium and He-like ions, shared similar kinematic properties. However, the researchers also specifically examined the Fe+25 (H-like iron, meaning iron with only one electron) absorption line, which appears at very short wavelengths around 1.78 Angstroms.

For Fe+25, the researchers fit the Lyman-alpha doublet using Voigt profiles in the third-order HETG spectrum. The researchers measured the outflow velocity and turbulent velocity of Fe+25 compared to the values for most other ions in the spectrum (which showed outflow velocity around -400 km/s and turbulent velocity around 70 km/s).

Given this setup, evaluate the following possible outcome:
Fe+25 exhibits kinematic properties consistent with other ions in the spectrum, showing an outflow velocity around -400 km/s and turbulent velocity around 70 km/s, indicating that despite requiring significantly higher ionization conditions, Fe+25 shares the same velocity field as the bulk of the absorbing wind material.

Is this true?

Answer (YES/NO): NO